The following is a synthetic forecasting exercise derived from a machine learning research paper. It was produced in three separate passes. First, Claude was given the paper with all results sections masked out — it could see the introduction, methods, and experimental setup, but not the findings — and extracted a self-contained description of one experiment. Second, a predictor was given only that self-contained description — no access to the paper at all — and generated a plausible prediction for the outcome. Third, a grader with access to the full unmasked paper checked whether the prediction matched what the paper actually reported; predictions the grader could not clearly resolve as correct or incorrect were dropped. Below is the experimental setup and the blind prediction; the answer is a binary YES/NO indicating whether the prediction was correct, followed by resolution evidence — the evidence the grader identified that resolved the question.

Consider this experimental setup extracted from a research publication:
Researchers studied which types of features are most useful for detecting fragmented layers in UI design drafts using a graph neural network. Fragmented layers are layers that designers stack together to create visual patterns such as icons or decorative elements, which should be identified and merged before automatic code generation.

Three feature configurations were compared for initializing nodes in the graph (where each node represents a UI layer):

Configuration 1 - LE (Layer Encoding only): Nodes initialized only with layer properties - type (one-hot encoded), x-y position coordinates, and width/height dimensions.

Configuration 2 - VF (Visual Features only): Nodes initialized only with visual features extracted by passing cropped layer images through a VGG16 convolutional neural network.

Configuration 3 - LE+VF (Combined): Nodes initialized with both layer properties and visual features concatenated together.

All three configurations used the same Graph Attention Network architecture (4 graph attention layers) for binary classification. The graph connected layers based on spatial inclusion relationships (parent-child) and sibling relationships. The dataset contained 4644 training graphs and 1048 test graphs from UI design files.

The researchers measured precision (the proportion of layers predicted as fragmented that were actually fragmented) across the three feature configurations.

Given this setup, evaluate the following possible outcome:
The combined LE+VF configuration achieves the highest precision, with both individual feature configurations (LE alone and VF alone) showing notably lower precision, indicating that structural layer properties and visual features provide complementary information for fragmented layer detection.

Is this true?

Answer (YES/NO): NO